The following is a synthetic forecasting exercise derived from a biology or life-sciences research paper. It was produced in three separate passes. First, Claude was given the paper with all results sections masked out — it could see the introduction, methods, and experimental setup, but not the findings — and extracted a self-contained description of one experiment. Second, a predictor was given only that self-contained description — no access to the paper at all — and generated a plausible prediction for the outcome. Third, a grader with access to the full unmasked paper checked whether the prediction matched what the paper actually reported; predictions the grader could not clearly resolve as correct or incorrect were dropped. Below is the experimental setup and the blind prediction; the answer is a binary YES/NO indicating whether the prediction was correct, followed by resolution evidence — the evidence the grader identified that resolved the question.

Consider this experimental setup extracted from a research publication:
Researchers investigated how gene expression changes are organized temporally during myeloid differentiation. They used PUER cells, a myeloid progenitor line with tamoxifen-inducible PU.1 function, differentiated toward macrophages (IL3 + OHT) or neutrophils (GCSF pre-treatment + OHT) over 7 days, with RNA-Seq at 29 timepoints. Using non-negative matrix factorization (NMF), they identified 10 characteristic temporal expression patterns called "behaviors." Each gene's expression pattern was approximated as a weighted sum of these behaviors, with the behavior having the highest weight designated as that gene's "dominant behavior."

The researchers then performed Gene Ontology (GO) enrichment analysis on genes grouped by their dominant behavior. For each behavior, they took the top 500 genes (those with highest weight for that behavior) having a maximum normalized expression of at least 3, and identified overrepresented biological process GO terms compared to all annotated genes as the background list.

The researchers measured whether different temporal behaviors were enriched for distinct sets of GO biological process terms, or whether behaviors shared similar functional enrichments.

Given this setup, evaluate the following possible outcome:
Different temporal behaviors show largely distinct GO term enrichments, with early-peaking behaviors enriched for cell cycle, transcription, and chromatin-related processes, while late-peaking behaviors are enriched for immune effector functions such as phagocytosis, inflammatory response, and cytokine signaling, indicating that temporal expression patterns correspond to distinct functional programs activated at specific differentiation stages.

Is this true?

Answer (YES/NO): NO